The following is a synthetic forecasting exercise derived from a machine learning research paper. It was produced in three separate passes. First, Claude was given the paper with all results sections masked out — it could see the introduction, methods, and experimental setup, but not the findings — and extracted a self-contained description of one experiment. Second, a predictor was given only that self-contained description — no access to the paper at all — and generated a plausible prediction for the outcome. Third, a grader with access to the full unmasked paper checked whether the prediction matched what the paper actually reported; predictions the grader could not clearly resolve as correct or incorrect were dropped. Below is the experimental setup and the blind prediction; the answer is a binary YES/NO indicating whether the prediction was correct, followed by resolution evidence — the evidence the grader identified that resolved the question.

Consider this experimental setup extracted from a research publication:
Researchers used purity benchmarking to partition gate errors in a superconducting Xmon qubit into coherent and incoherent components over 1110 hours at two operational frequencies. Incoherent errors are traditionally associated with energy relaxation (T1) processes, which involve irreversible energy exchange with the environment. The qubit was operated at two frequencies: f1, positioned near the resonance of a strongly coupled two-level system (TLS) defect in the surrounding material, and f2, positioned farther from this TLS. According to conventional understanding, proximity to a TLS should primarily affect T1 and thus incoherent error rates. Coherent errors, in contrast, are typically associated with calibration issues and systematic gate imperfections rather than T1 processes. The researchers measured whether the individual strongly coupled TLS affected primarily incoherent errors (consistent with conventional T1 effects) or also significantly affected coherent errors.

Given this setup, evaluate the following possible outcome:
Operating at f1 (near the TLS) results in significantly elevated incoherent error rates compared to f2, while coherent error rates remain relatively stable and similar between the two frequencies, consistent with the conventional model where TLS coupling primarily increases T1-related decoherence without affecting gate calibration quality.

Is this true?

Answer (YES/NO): NO